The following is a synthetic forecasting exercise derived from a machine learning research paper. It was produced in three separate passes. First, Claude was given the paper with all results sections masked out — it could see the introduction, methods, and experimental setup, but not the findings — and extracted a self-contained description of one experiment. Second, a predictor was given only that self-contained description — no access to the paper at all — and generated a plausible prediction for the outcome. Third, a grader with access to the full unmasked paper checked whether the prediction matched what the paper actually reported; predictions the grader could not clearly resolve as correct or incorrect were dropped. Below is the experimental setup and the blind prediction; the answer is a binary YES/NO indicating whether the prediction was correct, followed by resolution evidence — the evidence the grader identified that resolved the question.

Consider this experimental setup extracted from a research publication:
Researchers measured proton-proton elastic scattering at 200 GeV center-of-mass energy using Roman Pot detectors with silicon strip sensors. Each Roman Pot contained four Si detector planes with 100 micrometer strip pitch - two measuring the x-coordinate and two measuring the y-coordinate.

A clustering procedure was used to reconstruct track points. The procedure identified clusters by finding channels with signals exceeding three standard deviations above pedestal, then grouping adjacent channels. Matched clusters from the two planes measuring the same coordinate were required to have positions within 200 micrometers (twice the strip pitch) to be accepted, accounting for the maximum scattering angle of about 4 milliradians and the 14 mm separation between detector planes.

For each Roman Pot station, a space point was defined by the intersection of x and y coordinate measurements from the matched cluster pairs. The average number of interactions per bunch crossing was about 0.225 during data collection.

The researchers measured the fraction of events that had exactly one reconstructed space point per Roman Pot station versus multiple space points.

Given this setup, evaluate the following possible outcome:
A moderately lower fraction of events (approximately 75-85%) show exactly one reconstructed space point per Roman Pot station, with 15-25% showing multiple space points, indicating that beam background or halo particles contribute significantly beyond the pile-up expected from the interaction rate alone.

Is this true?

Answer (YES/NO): NO